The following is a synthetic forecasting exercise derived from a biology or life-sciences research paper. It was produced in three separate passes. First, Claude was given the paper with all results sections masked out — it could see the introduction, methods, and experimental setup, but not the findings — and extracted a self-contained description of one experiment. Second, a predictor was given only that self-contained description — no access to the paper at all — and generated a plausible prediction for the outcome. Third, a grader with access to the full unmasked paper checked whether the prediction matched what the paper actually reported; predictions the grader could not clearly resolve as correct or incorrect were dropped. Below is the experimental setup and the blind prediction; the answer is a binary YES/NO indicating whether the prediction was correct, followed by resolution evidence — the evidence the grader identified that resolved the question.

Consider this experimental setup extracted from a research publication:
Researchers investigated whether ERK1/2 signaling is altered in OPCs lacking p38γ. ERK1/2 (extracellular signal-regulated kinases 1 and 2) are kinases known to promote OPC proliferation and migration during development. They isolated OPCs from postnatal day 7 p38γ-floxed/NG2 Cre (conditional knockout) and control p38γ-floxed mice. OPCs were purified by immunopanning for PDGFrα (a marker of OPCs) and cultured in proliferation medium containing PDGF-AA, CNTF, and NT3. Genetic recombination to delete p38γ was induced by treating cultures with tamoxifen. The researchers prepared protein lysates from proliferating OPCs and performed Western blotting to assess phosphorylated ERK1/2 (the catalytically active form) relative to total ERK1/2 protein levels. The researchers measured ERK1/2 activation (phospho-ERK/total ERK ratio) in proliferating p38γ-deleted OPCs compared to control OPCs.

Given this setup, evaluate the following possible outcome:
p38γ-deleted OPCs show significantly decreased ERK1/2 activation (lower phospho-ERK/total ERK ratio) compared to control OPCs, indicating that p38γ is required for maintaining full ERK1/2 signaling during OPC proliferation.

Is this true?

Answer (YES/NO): NO